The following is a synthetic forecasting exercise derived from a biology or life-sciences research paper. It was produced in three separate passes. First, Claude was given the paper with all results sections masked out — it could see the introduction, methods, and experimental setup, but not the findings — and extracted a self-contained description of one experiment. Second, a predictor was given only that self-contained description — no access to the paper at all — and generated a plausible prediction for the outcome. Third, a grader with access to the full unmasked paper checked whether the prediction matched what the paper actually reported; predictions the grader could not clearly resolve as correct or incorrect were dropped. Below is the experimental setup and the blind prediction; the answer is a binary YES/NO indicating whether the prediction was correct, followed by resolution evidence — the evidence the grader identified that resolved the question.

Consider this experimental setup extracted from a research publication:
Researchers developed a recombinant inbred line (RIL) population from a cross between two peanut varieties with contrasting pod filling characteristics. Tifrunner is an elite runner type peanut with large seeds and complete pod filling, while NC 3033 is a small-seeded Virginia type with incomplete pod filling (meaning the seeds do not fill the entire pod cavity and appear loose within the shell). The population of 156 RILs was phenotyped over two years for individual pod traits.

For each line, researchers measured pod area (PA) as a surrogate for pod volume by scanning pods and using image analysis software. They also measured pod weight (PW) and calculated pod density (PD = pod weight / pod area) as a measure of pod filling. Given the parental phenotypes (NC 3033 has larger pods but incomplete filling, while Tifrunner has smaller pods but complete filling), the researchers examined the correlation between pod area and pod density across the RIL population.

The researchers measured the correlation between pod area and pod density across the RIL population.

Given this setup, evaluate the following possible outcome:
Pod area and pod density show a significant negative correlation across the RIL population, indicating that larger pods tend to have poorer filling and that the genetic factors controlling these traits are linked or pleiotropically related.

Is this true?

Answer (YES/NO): NO